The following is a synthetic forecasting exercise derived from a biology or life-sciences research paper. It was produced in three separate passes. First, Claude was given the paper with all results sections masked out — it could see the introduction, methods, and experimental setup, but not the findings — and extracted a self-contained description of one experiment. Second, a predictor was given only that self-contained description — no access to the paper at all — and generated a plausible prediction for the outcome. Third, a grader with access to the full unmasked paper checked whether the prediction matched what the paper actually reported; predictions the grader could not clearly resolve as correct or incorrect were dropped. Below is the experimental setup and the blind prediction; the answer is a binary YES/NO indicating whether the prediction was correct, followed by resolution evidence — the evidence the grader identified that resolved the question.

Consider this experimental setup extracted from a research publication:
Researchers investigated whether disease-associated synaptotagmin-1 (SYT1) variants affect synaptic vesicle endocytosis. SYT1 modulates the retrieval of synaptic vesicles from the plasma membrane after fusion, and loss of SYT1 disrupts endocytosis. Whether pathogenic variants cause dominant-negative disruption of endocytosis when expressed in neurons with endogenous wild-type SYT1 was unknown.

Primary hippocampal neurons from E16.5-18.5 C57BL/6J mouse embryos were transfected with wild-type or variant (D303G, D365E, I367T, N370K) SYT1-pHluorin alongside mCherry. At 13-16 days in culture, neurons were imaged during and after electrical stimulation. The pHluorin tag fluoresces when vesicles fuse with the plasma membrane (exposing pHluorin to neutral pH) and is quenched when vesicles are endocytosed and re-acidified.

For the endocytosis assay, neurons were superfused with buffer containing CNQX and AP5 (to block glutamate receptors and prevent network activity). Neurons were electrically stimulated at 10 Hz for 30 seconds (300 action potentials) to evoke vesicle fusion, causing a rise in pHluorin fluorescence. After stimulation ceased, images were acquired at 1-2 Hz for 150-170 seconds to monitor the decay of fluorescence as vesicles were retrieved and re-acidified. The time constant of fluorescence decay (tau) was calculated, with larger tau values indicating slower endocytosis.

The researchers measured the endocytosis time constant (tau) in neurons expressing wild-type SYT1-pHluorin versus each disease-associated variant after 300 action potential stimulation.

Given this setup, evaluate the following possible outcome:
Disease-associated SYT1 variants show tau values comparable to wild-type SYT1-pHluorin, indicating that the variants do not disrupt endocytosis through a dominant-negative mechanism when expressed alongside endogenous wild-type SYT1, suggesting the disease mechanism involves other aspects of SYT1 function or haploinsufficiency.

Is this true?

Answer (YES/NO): YES